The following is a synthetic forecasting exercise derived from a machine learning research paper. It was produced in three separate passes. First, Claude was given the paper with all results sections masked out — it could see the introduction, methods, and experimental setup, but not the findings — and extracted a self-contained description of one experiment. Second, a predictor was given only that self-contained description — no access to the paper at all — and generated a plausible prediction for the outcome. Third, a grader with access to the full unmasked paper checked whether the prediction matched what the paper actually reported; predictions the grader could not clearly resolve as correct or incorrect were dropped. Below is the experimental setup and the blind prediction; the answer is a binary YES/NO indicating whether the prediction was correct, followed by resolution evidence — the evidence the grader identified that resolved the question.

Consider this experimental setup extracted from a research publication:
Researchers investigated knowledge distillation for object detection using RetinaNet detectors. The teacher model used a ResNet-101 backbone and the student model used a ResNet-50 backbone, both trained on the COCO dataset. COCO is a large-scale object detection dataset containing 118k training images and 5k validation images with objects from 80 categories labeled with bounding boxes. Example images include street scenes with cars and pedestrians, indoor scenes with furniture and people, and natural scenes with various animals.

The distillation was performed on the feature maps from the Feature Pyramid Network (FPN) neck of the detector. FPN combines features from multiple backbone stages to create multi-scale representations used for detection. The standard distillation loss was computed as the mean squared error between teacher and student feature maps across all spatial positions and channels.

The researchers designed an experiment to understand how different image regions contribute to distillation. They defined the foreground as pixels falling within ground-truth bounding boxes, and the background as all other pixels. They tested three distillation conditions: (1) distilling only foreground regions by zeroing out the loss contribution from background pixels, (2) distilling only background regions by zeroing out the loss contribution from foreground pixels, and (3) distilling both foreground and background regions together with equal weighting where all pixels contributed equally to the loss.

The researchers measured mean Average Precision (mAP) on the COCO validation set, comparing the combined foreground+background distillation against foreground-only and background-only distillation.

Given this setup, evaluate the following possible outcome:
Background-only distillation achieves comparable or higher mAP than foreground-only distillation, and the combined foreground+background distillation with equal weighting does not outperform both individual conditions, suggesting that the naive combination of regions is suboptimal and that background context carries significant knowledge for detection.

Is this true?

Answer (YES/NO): YES